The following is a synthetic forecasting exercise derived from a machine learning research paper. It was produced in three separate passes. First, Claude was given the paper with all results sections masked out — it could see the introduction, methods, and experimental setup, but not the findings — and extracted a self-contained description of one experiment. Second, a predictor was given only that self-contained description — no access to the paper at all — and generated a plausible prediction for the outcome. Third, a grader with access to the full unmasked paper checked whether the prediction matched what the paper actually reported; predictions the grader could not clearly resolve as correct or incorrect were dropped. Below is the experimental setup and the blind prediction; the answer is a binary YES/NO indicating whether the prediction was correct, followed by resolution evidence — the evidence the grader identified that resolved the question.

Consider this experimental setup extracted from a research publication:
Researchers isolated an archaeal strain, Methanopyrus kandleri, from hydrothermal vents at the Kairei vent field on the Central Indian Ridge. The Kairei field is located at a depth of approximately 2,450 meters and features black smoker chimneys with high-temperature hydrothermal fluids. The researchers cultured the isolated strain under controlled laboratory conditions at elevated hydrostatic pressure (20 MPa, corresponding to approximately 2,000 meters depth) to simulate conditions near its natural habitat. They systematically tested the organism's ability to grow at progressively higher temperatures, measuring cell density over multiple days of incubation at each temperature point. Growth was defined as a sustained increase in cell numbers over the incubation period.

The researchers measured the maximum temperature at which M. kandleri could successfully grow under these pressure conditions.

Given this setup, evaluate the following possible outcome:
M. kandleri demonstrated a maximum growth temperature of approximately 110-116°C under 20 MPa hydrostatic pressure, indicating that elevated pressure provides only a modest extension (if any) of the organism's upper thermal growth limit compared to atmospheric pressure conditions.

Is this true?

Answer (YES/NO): NO